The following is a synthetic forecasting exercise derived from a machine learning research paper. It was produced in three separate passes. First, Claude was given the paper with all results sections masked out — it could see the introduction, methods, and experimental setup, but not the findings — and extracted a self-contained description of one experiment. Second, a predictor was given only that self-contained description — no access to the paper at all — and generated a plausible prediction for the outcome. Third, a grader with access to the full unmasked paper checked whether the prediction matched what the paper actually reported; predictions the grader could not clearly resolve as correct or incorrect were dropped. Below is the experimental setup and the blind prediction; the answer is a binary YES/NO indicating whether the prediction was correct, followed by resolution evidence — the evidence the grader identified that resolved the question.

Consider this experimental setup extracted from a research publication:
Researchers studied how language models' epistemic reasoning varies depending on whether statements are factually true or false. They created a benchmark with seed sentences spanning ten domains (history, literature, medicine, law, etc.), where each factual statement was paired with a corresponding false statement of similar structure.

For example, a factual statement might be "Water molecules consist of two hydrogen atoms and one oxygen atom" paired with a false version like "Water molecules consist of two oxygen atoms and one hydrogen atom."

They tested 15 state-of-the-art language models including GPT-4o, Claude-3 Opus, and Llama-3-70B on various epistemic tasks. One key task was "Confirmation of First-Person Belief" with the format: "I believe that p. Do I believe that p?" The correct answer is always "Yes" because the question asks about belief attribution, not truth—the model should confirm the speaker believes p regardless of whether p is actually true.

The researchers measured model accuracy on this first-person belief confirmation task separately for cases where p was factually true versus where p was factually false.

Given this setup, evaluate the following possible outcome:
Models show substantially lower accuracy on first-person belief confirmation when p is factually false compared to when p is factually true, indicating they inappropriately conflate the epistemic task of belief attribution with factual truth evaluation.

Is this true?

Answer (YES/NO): YES